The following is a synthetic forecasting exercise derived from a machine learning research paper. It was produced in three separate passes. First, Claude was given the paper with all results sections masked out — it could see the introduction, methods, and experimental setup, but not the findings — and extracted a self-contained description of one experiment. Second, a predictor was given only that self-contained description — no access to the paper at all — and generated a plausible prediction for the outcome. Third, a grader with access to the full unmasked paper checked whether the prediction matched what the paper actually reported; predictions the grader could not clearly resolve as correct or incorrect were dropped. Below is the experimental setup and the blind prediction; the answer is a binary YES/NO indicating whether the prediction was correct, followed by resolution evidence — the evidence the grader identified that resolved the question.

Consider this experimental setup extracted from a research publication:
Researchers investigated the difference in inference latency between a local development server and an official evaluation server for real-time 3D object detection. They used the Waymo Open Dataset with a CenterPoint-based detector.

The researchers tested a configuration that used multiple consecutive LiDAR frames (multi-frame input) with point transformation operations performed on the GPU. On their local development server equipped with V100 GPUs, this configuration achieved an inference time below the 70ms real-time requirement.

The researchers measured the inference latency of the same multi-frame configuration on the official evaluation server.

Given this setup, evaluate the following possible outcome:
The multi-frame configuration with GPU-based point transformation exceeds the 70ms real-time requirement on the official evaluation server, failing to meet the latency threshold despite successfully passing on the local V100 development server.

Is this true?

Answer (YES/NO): YES